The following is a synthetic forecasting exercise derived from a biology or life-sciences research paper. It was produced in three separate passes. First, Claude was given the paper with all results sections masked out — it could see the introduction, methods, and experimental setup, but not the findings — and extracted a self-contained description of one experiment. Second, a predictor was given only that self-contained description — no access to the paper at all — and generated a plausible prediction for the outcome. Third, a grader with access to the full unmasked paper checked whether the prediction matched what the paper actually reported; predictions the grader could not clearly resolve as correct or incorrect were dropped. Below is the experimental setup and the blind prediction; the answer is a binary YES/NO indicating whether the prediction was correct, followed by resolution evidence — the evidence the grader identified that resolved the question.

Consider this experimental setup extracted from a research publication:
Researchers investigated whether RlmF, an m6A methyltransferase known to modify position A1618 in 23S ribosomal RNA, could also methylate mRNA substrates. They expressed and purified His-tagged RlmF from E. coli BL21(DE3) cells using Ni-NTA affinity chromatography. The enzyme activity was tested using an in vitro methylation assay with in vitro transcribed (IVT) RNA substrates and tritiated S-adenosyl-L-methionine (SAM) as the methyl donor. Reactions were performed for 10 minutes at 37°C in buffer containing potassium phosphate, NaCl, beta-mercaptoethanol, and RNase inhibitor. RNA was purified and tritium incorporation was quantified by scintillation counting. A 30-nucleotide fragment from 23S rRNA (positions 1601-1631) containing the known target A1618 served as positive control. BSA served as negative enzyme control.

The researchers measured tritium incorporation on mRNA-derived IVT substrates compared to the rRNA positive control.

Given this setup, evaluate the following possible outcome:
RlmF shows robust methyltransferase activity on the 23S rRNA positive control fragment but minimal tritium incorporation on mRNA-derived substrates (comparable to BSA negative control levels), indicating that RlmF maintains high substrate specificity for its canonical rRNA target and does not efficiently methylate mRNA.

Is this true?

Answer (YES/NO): NO